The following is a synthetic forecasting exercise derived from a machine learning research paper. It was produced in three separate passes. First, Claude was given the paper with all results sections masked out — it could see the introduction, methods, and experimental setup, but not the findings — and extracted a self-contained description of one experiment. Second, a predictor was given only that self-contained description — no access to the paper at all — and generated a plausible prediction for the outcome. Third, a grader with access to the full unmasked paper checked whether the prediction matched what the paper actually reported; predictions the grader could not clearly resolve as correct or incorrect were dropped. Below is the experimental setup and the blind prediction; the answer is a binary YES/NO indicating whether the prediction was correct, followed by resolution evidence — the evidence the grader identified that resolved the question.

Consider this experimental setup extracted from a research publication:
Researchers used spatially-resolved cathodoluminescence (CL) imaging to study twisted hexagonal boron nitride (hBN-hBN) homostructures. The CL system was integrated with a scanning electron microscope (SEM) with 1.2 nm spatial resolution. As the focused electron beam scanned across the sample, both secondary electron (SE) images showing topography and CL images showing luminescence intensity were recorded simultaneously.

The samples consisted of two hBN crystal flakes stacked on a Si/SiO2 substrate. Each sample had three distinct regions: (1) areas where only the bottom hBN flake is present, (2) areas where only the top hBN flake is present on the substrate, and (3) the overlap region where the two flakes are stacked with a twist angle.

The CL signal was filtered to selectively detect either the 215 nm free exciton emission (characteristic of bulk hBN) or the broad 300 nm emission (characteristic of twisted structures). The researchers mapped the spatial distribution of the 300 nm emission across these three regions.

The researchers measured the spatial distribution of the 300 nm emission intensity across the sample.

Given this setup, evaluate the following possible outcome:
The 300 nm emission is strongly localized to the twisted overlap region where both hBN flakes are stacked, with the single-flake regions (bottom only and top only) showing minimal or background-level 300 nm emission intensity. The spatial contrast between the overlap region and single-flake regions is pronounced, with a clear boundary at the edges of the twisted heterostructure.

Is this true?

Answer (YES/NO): YES